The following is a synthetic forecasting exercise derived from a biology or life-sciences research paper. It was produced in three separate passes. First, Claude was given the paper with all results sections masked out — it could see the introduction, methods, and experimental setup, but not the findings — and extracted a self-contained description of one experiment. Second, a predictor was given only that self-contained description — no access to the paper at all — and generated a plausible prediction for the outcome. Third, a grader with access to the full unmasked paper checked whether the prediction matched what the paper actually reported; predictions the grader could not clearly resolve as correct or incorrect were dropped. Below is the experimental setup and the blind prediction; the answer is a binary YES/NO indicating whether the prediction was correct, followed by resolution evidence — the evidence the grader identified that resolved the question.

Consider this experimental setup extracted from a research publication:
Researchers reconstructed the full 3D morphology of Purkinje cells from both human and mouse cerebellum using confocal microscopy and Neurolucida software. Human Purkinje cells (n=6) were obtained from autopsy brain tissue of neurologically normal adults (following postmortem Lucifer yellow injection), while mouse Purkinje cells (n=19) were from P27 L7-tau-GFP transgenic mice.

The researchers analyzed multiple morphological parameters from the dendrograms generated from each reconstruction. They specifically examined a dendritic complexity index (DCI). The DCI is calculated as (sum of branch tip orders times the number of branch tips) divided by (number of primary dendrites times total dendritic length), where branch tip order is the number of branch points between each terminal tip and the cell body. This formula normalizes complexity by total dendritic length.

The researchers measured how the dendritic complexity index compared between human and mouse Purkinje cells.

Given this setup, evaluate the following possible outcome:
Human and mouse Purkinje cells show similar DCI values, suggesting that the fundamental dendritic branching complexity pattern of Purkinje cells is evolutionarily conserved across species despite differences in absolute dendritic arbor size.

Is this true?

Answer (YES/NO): NO